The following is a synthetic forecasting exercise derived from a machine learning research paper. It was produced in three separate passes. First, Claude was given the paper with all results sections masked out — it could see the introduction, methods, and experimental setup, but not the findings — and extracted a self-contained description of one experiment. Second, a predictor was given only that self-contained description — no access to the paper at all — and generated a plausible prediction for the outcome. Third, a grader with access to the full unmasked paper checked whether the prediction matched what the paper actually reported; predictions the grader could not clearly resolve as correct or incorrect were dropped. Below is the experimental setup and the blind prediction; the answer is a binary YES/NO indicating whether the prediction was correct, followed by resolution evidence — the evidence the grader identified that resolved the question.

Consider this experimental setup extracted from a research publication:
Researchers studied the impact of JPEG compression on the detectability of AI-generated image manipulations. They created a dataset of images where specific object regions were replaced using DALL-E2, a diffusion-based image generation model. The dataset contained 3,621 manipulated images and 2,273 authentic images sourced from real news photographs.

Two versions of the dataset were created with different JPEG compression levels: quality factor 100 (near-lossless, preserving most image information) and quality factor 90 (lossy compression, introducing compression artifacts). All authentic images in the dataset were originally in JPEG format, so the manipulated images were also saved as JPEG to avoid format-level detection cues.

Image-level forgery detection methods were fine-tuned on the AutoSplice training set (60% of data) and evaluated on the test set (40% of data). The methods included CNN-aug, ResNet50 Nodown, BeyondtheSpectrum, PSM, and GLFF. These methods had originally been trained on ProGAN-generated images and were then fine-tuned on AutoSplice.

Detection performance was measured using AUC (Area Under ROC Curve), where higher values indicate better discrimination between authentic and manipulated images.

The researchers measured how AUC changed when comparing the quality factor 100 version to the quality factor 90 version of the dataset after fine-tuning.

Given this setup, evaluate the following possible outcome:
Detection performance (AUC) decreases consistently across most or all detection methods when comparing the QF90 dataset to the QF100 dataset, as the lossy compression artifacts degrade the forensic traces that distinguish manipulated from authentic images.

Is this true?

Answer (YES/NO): YES